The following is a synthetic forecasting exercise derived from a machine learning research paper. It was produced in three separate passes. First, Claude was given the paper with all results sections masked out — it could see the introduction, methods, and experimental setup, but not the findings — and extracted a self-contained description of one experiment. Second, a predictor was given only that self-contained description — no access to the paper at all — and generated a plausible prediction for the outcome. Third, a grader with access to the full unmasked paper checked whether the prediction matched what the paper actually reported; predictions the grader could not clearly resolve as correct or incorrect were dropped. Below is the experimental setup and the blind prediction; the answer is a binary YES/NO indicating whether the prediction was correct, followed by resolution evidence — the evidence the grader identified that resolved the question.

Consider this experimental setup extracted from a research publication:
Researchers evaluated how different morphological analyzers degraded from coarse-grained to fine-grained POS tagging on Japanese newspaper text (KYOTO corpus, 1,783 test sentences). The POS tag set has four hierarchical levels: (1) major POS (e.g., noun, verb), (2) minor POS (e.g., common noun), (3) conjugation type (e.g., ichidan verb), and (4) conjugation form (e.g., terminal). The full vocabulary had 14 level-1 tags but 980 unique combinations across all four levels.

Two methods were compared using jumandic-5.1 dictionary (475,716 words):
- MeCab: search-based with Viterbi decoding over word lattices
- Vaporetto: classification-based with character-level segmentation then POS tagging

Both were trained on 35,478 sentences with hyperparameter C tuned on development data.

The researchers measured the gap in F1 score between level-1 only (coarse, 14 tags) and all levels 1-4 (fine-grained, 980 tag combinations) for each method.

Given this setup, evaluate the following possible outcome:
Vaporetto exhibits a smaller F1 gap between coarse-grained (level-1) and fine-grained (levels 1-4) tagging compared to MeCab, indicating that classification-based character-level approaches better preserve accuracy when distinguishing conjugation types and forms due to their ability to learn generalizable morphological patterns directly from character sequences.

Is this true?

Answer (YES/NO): NO